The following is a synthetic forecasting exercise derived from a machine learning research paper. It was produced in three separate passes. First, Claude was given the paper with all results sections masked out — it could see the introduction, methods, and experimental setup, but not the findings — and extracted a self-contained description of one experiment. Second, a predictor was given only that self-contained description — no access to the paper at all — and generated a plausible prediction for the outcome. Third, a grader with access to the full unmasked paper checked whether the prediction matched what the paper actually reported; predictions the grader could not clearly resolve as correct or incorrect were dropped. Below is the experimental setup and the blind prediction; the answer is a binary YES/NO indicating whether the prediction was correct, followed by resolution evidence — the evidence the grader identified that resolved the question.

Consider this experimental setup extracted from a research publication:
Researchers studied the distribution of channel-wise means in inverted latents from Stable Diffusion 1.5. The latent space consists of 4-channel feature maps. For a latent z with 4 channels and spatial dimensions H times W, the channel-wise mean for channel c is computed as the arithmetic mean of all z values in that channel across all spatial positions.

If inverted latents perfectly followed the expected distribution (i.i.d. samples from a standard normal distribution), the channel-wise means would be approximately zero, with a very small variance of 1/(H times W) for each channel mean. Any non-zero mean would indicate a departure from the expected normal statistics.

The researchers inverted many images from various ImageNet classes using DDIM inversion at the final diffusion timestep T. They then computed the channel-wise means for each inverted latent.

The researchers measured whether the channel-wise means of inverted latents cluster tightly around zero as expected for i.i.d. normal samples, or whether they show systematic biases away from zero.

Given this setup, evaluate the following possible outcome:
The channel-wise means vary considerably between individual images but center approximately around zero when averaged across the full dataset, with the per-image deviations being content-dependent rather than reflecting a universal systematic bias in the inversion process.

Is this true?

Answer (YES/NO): NO